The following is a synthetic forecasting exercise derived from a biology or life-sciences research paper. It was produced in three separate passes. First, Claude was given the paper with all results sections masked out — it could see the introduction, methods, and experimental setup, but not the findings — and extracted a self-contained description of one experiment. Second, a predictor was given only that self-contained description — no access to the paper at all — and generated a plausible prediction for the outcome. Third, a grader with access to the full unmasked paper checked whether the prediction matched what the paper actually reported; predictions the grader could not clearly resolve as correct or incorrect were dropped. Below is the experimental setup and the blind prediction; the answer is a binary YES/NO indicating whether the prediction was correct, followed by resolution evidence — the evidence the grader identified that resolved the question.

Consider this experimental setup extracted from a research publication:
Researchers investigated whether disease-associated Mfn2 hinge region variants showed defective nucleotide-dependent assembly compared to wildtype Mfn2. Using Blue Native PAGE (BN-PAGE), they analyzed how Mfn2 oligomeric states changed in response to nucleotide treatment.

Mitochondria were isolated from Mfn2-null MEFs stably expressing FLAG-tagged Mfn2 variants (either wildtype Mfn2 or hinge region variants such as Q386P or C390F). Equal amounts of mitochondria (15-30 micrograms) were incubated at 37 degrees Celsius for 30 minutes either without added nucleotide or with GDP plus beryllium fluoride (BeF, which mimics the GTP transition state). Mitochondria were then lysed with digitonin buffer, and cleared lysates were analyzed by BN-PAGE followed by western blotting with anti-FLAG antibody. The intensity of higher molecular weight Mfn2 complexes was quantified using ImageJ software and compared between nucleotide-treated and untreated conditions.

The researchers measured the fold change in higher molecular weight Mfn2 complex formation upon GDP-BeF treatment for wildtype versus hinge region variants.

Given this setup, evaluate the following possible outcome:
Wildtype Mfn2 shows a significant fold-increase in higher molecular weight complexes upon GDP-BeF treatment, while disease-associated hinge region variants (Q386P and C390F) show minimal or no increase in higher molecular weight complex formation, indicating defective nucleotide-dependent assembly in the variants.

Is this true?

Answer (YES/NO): YES